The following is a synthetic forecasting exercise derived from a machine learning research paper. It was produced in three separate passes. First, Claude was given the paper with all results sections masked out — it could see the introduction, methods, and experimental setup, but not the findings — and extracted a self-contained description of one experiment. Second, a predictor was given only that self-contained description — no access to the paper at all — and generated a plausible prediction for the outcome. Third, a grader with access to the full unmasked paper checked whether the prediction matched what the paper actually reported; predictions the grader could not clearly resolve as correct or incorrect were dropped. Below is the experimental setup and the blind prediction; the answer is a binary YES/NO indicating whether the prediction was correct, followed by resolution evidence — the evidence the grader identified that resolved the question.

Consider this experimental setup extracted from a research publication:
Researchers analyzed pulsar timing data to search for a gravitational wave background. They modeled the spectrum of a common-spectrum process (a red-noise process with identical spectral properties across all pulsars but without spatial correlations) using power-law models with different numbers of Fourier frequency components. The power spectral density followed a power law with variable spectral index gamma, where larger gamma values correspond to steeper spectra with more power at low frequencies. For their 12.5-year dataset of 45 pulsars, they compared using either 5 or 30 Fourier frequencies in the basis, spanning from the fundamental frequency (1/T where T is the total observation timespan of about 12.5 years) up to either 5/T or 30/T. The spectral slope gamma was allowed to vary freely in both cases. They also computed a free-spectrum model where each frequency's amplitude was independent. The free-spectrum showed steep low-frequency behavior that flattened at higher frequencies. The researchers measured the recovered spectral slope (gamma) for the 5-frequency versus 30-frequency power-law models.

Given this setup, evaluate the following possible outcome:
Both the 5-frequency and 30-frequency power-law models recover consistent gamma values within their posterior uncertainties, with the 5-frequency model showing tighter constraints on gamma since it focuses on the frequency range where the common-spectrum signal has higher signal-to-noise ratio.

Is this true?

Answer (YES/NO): NO